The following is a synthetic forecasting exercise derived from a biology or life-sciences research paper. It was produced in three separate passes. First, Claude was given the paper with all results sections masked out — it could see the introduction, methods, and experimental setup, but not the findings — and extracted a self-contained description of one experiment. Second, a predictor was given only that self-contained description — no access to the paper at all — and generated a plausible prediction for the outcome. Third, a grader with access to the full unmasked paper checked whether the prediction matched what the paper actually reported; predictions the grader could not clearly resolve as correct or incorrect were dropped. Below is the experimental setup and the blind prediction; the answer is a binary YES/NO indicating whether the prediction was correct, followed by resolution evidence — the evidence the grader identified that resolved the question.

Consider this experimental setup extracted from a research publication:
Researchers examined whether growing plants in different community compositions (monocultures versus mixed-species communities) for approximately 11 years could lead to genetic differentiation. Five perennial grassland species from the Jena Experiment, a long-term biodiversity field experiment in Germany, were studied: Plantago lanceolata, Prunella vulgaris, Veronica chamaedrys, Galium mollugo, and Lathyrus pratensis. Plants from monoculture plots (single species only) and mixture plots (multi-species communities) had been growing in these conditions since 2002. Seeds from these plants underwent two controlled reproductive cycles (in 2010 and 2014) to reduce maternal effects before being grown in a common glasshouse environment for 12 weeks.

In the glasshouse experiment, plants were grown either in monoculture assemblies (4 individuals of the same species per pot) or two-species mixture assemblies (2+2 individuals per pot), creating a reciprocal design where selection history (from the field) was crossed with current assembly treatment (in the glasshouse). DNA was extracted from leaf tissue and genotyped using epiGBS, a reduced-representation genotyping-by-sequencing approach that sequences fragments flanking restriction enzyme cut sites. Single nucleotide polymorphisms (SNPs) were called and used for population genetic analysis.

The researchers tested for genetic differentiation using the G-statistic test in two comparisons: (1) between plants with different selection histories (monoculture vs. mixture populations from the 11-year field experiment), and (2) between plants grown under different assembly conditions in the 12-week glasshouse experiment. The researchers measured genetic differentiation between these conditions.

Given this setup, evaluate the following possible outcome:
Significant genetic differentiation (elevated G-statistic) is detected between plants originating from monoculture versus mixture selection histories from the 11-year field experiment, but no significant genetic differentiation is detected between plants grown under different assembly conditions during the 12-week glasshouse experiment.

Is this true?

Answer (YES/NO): YES